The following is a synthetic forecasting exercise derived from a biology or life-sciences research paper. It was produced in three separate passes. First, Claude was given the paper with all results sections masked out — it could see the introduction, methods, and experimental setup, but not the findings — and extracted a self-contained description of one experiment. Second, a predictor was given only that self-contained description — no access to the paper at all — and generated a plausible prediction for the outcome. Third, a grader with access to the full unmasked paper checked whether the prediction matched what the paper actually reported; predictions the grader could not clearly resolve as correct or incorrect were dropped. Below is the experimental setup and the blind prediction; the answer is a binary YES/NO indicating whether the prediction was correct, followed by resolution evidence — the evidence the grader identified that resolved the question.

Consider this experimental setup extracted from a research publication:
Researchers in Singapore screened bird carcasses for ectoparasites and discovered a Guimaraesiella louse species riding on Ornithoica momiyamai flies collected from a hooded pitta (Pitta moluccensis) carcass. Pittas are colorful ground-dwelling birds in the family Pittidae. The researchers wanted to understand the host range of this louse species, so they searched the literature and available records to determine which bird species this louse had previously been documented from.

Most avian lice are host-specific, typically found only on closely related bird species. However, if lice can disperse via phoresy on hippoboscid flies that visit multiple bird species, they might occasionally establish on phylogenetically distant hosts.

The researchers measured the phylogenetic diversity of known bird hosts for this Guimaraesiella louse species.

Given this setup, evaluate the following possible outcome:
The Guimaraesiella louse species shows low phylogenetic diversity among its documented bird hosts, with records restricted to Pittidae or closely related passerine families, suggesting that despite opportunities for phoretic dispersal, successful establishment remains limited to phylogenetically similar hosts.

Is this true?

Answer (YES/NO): NO